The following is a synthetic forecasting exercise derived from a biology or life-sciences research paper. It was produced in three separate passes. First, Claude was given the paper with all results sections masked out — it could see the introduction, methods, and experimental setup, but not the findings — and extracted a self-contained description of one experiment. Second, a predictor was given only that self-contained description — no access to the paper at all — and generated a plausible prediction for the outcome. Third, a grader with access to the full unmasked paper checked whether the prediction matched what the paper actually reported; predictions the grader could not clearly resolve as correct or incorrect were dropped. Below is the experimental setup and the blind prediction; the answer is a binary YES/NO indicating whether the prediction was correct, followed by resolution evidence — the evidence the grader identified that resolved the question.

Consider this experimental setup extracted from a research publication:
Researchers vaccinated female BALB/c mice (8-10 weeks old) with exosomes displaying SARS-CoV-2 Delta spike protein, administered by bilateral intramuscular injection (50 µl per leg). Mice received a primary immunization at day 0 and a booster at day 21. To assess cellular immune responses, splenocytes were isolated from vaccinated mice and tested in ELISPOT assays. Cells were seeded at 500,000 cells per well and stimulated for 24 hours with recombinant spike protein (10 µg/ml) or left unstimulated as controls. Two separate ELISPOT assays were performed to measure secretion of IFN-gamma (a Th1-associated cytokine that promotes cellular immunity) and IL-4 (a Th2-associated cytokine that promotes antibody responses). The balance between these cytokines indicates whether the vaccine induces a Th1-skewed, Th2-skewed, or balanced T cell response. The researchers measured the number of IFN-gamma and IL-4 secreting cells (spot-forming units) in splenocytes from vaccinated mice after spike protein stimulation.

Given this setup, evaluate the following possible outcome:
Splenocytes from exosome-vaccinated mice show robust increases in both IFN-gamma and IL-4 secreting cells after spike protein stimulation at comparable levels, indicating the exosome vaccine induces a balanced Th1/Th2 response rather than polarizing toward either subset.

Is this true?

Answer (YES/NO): NO